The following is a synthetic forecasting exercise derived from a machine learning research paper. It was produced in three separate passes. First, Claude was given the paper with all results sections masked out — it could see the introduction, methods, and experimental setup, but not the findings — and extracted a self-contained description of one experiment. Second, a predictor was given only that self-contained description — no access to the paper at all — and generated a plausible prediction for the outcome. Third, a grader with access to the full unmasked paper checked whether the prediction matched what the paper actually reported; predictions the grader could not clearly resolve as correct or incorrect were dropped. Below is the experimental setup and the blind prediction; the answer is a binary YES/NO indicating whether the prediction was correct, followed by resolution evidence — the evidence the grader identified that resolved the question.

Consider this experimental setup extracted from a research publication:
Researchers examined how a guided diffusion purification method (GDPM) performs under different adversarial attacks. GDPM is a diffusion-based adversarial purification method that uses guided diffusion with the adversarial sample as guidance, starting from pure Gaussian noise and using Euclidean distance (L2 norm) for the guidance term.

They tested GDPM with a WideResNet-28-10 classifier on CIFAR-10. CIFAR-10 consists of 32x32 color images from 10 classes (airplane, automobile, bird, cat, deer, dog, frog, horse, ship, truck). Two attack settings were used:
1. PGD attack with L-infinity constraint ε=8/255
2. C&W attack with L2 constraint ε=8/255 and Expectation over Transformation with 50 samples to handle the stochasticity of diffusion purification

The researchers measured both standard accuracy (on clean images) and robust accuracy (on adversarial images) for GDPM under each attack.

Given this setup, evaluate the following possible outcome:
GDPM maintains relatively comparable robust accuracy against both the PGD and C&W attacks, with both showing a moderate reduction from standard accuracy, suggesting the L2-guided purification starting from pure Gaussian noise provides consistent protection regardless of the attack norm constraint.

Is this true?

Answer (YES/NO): NO